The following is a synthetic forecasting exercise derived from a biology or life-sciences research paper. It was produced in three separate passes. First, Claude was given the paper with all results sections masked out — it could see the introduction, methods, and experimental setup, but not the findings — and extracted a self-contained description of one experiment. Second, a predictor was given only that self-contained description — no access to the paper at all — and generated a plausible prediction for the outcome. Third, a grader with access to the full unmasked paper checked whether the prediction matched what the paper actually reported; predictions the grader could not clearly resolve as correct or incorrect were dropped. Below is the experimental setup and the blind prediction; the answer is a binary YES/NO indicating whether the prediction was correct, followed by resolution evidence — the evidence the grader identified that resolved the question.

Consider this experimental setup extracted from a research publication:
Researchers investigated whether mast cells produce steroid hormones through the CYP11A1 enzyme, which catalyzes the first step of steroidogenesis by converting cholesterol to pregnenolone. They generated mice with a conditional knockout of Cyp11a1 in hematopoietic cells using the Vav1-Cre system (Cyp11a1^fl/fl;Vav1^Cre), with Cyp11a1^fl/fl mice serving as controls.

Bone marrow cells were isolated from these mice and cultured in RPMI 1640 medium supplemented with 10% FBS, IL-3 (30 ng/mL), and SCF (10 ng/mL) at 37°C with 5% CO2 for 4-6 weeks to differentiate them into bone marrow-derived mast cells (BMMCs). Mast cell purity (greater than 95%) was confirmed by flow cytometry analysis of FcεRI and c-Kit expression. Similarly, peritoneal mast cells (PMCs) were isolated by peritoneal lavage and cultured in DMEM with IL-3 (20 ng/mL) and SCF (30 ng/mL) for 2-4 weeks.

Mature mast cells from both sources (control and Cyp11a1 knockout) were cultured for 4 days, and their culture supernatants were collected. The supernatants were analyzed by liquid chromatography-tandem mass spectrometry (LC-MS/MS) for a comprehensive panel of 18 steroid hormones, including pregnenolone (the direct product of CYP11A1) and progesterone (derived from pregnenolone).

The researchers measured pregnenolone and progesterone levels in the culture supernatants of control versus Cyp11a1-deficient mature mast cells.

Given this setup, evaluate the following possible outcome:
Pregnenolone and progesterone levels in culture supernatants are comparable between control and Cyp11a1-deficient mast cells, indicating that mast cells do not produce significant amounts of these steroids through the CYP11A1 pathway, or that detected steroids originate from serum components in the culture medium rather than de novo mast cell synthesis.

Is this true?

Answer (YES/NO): NO